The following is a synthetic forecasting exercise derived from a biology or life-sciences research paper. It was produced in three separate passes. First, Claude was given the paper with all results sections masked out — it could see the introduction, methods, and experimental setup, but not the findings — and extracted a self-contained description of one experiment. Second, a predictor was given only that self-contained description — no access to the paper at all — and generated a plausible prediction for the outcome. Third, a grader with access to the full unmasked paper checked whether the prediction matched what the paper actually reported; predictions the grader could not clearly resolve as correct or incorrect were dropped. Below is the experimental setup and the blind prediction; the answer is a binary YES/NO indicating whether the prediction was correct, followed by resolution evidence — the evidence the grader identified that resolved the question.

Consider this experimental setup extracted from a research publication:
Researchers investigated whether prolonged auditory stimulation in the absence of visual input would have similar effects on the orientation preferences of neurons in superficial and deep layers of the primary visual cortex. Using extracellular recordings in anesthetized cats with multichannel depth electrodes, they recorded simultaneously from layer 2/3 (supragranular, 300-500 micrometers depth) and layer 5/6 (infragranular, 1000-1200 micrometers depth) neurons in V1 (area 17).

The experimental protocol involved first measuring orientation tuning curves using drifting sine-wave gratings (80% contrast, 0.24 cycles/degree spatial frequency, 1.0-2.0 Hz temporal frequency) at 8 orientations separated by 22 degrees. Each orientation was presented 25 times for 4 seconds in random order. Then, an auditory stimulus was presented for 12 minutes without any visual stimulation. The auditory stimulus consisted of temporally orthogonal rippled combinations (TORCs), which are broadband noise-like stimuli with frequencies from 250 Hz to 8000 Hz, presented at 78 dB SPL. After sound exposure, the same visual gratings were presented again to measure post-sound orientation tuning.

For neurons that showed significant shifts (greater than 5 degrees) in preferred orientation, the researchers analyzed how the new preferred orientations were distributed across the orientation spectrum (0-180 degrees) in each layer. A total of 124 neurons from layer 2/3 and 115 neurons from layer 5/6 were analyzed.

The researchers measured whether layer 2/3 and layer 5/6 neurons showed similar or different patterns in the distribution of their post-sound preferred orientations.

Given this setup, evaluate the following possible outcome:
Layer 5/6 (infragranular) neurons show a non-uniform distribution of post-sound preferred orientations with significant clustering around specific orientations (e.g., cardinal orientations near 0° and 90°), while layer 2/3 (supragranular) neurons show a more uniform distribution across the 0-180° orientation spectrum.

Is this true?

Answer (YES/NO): NO